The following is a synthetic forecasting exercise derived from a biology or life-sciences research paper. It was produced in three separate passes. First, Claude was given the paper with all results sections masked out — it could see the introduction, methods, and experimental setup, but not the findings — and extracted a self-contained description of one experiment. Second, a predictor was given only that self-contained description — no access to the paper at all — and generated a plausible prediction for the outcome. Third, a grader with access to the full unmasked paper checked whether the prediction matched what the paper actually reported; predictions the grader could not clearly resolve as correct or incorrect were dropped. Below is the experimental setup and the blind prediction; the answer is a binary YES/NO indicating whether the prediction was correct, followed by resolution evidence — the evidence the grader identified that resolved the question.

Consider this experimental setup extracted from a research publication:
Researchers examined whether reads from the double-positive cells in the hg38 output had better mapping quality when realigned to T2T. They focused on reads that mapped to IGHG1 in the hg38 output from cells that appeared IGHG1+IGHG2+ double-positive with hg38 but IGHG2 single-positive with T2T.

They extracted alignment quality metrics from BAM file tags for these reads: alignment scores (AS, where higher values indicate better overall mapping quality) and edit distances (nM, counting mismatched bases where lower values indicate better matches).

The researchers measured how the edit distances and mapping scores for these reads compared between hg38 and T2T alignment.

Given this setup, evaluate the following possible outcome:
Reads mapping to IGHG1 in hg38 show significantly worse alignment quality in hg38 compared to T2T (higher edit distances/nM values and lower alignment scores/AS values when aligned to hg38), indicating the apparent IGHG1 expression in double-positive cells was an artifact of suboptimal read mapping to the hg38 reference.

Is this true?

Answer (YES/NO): YES